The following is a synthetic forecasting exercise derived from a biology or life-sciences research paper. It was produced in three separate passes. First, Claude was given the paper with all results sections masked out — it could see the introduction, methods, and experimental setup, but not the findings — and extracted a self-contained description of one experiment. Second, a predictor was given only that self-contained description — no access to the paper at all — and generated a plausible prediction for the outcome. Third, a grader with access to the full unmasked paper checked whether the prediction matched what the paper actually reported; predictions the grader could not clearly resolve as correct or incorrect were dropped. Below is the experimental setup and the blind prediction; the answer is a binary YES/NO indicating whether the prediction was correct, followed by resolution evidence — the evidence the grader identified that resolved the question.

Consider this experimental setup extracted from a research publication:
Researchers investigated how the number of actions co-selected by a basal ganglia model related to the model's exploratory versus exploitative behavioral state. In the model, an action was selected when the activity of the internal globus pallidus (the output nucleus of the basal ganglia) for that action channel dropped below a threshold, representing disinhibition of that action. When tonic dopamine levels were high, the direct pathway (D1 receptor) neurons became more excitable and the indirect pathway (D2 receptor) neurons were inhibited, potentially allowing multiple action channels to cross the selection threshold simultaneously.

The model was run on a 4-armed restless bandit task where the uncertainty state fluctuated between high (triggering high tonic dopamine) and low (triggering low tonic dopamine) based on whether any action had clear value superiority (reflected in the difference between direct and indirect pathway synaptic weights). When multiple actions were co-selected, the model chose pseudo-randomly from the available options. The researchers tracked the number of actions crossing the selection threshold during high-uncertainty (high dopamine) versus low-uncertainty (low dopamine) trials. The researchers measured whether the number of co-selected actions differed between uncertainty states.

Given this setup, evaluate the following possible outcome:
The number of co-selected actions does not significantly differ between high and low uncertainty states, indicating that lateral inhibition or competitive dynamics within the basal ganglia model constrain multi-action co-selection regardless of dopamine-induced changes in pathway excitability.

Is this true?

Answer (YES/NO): NO